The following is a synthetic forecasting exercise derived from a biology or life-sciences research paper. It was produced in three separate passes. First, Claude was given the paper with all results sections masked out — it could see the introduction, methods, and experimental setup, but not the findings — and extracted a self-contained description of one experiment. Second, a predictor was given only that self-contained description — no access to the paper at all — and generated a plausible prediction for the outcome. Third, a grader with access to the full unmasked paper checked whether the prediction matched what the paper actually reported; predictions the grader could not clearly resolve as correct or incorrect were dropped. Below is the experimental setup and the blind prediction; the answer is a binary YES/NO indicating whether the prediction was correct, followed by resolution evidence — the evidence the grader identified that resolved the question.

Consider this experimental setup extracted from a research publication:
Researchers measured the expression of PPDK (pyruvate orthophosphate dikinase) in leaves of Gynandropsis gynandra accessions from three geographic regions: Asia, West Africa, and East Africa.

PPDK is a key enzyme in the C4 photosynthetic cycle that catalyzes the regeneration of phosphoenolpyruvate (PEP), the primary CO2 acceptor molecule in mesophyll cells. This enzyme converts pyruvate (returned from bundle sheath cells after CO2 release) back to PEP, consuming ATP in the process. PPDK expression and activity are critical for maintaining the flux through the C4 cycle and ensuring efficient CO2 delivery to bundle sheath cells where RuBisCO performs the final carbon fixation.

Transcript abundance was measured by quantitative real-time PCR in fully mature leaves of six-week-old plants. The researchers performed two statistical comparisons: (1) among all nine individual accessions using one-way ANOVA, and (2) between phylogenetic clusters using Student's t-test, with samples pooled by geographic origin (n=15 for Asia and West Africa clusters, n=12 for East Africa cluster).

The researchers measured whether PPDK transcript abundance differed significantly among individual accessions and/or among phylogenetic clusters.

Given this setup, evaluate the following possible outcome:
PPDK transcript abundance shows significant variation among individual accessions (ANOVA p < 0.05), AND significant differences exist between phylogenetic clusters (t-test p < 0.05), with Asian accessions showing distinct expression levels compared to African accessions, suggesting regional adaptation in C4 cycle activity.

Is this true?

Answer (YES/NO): NO